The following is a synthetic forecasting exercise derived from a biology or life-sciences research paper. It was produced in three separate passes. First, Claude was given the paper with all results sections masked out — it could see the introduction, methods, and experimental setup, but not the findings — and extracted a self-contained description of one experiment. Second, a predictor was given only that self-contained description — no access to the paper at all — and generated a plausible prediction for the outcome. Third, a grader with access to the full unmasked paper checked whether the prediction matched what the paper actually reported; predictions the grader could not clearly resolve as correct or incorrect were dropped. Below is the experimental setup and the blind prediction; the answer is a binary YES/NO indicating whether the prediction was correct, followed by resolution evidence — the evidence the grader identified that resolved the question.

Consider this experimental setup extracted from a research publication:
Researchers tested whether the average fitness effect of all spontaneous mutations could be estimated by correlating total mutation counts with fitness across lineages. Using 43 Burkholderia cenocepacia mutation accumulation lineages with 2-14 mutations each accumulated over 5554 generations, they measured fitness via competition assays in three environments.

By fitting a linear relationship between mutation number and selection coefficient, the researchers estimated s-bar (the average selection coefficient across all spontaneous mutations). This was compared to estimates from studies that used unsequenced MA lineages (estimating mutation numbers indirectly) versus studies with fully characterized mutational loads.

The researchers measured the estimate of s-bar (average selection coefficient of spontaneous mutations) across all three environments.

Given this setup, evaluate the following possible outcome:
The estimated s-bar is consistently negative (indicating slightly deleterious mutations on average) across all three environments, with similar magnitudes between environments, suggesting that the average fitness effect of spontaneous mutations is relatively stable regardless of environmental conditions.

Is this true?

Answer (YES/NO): NO